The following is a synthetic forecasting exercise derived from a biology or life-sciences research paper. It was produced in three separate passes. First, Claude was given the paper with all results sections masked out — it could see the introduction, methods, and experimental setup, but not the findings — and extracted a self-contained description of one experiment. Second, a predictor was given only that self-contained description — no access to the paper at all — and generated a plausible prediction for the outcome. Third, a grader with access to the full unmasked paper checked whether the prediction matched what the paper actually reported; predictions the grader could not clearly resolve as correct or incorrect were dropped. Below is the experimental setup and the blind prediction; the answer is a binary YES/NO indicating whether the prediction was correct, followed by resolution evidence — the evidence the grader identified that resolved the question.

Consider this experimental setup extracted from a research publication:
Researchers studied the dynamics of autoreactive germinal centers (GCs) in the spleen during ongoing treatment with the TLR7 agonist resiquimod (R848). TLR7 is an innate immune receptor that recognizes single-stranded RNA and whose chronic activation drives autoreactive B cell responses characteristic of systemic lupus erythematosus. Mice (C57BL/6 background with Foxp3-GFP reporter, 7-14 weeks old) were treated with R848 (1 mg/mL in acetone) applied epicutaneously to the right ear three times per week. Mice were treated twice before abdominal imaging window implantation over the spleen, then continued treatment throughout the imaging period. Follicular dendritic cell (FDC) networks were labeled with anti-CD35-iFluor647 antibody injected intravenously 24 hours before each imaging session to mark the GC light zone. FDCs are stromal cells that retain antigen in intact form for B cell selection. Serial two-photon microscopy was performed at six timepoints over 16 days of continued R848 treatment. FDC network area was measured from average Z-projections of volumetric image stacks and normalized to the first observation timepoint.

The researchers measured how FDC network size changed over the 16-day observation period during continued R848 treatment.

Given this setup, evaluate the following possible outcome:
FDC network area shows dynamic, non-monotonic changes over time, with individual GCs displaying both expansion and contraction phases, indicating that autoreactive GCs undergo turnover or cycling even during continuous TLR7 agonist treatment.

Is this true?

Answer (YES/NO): NO